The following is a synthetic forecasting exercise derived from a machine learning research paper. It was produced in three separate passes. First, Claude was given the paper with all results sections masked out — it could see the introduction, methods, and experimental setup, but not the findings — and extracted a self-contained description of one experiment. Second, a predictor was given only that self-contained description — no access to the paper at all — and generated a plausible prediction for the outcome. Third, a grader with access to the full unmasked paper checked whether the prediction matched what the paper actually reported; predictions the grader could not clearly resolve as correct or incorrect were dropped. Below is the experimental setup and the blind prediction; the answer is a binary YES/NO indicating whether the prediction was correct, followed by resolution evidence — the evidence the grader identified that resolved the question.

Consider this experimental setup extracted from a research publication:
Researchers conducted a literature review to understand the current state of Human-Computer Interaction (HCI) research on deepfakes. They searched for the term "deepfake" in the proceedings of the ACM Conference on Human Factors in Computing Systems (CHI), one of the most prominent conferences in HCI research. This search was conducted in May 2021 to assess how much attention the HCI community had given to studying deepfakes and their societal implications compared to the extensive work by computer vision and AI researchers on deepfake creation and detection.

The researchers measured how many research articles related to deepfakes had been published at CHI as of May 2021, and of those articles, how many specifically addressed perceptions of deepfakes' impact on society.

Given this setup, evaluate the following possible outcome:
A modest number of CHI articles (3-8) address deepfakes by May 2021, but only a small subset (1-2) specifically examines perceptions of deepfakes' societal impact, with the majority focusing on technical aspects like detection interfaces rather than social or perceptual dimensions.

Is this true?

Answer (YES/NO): NO